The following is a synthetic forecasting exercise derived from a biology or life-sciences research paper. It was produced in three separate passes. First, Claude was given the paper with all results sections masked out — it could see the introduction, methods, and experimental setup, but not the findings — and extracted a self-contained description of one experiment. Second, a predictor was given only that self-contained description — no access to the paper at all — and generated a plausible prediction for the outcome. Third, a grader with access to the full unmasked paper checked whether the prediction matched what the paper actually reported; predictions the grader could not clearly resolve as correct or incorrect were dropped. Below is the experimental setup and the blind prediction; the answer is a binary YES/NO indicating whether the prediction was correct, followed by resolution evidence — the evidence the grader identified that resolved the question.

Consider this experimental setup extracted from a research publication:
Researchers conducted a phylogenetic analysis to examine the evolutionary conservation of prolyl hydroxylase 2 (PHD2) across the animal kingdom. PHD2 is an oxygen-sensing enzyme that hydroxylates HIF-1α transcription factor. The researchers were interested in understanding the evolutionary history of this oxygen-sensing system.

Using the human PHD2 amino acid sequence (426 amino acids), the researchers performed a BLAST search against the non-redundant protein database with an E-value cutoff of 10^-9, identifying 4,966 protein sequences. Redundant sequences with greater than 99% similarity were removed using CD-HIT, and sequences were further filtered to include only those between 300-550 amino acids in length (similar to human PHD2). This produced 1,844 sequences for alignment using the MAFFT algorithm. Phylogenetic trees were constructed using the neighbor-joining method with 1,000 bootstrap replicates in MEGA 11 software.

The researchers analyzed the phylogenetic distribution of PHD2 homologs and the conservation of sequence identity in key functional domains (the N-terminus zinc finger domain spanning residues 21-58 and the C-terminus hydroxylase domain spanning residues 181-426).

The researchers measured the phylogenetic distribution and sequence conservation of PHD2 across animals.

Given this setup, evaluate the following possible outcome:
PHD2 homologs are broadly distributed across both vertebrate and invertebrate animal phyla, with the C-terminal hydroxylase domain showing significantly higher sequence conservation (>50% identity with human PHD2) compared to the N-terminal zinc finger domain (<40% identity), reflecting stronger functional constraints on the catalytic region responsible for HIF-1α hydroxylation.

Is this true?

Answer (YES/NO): NO